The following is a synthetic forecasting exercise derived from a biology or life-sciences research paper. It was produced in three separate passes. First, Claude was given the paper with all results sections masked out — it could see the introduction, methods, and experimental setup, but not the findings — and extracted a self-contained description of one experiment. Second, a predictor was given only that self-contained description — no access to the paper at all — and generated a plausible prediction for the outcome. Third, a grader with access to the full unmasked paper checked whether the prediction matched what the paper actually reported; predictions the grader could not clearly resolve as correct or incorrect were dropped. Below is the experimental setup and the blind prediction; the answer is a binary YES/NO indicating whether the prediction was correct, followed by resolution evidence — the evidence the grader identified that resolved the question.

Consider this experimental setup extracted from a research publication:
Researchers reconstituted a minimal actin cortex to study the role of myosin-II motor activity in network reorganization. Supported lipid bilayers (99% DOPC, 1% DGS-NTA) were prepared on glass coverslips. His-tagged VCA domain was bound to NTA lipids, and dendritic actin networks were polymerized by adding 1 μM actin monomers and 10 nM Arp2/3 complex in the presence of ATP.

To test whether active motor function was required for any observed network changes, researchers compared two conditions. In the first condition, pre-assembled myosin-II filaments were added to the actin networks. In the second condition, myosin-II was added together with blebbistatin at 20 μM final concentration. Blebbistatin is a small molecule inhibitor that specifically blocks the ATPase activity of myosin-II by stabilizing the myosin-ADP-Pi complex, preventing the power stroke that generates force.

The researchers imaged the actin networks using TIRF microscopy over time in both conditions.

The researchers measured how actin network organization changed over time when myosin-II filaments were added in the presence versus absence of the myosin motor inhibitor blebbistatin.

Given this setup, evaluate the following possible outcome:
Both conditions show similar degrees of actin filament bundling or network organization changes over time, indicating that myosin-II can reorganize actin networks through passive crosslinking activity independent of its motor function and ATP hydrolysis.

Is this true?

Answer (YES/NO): NO